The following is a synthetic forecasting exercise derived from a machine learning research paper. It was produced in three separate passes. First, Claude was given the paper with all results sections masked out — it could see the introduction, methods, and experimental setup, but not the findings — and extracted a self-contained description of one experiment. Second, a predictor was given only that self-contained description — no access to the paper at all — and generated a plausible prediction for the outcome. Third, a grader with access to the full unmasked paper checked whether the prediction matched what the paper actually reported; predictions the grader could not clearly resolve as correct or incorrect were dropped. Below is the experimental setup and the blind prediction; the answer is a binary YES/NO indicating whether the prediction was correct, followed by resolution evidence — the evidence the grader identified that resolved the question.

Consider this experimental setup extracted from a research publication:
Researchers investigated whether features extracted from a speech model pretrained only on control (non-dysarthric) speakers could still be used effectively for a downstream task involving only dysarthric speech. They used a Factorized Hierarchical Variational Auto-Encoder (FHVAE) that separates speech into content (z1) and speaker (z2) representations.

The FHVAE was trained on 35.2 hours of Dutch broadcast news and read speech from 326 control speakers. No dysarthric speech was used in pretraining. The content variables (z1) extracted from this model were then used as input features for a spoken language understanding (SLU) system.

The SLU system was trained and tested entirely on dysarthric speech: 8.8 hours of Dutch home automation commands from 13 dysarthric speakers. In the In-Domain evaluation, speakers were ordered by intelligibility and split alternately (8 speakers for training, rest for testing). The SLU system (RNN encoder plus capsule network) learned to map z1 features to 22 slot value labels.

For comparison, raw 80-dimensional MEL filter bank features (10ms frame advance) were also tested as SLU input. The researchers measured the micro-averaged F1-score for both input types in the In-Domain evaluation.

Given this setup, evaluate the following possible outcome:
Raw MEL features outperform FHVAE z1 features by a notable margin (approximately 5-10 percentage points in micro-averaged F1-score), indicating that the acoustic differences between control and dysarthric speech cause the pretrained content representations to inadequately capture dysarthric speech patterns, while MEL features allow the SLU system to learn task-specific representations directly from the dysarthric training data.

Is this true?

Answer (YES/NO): NO